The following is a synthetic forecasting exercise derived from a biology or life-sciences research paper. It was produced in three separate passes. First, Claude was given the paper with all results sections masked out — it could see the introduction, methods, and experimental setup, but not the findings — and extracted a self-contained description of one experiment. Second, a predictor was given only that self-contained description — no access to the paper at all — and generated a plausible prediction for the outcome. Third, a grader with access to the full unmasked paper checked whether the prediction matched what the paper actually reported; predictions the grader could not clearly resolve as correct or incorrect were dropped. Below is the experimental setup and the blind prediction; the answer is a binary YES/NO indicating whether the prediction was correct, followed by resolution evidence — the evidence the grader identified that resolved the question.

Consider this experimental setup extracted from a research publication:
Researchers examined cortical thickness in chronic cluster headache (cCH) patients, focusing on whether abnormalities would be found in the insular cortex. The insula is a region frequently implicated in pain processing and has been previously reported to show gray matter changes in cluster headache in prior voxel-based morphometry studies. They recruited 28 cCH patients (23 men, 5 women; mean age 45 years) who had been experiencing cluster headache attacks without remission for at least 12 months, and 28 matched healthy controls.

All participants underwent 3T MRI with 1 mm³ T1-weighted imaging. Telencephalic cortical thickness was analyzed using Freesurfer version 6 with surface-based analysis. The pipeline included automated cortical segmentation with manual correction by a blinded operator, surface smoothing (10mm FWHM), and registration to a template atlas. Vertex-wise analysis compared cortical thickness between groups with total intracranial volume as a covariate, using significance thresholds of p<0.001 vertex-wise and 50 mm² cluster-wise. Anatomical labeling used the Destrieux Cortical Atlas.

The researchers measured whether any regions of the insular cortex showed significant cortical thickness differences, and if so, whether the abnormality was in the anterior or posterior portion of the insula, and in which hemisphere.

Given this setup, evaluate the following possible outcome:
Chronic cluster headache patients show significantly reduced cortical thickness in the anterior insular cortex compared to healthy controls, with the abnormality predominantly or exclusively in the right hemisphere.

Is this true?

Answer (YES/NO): NO